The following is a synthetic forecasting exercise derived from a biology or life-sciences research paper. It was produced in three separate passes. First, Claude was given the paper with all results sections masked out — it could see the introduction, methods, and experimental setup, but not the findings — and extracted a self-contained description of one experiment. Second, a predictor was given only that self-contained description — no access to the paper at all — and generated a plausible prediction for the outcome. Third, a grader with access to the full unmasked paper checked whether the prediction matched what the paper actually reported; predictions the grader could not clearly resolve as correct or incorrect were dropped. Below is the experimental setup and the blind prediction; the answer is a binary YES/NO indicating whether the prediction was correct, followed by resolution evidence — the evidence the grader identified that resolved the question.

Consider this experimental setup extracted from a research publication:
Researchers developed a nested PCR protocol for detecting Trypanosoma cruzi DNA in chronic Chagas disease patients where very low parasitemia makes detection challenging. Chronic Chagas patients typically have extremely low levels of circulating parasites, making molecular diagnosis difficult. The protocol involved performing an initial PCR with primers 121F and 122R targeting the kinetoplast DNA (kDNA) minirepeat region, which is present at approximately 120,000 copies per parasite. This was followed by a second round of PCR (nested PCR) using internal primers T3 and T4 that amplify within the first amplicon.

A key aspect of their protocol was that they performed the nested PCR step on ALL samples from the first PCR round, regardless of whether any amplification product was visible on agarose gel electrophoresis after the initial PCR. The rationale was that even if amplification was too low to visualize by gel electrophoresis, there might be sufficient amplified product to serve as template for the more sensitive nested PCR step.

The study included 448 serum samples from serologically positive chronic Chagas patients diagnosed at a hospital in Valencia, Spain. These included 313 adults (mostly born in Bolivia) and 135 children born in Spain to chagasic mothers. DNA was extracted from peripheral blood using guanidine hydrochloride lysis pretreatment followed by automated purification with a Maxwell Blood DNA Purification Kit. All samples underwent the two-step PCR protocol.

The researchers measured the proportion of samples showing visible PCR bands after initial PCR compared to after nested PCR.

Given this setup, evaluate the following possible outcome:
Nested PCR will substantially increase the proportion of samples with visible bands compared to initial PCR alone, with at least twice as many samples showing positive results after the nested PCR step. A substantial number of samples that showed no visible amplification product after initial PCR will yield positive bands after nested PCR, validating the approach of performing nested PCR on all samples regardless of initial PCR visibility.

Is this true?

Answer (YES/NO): YES